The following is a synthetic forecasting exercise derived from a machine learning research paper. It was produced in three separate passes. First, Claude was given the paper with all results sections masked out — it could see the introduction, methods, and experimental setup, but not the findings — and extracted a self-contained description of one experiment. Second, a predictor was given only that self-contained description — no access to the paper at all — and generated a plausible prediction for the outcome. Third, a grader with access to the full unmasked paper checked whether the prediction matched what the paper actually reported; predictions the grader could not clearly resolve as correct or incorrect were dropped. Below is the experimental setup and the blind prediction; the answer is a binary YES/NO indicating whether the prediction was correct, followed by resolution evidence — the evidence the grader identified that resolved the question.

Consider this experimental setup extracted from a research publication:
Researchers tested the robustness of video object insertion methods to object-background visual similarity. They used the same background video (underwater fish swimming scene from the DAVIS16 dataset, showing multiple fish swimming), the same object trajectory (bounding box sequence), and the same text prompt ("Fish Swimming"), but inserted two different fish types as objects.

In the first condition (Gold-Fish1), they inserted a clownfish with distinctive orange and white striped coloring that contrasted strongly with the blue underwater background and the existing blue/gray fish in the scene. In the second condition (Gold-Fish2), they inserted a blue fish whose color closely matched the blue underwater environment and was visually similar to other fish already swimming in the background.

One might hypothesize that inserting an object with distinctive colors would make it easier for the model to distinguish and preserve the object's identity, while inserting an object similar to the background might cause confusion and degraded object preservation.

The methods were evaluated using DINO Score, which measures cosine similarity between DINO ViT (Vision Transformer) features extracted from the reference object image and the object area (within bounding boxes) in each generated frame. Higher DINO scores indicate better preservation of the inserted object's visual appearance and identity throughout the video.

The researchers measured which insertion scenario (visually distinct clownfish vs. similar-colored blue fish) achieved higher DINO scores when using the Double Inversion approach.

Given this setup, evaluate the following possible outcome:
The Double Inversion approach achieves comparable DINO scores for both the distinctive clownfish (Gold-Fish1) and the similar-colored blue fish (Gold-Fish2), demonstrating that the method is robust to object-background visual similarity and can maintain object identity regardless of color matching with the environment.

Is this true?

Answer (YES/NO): NO